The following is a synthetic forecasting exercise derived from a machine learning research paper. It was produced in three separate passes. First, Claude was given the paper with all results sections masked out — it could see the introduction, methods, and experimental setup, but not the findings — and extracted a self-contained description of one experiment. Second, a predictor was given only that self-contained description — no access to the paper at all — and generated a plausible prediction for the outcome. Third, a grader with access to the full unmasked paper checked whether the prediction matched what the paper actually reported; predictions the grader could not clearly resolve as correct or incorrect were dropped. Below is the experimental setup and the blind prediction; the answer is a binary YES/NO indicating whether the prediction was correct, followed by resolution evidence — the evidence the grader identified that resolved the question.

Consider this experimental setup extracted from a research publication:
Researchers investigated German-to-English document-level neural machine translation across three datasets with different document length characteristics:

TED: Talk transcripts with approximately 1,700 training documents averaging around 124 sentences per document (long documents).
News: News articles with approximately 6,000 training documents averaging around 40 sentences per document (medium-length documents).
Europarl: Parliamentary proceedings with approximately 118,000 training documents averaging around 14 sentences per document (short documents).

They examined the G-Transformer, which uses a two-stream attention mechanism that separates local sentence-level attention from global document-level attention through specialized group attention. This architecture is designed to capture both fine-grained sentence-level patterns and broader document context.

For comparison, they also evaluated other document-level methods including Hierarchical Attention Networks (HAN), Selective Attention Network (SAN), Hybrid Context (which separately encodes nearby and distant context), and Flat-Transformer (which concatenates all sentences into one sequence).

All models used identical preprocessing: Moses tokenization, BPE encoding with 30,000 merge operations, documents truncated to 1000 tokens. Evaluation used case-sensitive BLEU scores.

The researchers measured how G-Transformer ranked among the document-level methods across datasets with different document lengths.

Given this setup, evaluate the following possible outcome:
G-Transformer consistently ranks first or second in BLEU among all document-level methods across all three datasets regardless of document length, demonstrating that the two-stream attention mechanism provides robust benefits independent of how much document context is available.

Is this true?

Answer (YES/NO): NO